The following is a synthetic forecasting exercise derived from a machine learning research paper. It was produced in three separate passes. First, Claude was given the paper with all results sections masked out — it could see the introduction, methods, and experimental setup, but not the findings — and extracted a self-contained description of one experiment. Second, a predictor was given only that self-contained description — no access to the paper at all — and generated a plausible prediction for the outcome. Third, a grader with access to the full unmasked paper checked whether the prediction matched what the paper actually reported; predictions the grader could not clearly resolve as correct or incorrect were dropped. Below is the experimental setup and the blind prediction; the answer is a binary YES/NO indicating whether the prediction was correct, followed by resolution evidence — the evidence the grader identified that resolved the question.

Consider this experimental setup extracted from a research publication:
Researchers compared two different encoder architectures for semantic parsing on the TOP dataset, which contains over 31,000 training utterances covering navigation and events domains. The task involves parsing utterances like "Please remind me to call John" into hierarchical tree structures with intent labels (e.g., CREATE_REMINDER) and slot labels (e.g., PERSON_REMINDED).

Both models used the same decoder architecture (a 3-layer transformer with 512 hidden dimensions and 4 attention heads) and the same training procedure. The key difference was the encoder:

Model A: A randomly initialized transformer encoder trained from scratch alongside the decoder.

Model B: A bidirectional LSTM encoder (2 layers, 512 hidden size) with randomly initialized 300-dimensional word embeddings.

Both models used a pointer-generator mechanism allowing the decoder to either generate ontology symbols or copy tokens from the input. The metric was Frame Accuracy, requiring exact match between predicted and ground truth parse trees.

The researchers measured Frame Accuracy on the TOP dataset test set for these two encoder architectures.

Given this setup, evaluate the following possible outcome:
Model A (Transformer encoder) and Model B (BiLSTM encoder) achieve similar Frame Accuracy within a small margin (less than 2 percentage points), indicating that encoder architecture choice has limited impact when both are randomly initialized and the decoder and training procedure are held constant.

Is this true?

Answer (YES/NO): NO